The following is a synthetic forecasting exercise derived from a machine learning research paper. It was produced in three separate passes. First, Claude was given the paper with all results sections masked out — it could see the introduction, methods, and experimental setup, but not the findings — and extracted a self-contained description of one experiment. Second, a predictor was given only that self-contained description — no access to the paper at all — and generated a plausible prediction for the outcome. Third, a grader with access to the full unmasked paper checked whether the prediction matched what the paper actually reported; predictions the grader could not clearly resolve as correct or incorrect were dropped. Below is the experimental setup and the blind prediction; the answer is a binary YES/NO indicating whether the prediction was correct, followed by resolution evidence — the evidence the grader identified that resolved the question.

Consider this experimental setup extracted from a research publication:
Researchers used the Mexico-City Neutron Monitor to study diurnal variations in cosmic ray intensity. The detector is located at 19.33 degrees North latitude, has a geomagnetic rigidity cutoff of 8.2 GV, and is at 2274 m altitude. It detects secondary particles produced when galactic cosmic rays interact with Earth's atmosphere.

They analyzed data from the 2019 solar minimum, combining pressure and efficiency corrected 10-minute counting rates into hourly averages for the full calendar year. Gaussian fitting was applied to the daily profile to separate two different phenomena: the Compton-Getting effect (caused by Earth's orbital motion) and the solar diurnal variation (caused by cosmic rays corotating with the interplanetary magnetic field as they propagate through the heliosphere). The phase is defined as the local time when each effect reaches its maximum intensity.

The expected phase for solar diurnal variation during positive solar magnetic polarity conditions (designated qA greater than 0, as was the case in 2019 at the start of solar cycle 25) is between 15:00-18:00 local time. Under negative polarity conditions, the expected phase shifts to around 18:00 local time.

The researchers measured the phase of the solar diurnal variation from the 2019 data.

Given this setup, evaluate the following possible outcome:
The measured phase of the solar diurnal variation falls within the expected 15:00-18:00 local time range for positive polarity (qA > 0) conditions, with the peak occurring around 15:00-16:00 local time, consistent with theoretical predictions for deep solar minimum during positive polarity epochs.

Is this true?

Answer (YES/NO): NO